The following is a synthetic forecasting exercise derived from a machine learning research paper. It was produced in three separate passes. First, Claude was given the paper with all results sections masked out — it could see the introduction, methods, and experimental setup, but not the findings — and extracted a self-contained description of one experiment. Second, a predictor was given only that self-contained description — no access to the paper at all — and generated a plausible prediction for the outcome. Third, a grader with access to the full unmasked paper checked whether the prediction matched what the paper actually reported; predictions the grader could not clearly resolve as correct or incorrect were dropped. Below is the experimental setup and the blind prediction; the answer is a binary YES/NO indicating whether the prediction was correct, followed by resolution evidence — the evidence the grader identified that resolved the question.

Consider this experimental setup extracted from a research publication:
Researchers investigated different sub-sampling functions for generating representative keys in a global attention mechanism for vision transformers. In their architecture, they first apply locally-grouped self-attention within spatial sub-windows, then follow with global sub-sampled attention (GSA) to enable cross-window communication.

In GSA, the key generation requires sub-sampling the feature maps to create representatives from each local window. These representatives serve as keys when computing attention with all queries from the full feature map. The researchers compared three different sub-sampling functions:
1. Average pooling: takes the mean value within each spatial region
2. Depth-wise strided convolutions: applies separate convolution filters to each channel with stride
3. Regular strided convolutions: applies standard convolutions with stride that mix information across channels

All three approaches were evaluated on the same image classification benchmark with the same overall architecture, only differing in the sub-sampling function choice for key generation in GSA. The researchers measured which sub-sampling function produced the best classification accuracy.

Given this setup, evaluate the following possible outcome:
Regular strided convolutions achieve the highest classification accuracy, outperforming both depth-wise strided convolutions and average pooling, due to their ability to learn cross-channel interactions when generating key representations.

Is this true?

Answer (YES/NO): YES